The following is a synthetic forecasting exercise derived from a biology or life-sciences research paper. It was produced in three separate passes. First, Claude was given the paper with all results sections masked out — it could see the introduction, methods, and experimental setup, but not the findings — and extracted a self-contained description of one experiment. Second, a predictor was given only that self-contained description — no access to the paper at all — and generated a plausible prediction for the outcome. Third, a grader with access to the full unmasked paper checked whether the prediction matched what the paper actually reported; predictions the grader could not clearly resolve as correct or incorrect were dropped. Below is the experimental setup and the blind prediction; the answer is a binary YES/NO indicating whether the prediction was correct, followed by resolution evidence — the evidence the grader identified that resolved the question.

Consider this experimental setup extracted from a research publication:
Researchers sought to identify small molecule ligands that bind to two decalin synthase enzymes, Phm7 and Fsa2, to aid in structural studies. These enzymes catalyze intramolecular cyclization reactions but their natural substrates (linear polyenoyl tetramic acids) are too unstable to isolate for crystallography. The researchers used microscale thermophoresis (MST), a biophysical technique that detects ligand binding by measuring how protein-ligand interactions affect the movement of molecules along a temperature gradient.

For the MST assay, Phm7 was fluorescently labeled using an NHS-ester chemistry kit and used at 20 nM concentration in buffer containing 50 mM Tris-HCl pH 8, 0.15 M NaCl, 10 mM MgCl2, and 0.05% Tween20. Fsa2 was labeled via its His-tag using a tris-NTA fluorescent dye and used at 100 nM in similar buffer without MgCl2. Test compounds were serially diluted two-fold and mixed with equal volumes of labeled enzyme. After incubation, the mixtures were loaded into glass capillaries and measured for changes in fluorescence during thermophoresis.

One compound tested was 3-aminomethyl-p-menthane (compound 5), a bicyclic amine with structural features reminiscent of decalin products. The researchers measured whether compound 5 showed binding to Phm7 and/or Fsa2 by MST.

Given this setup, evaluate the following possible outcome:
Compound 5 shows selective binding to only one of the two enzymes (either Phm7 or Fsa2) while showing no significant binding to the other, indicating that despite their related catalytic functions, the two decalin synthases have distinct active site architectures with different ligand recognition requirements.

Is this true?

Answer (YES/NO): NO